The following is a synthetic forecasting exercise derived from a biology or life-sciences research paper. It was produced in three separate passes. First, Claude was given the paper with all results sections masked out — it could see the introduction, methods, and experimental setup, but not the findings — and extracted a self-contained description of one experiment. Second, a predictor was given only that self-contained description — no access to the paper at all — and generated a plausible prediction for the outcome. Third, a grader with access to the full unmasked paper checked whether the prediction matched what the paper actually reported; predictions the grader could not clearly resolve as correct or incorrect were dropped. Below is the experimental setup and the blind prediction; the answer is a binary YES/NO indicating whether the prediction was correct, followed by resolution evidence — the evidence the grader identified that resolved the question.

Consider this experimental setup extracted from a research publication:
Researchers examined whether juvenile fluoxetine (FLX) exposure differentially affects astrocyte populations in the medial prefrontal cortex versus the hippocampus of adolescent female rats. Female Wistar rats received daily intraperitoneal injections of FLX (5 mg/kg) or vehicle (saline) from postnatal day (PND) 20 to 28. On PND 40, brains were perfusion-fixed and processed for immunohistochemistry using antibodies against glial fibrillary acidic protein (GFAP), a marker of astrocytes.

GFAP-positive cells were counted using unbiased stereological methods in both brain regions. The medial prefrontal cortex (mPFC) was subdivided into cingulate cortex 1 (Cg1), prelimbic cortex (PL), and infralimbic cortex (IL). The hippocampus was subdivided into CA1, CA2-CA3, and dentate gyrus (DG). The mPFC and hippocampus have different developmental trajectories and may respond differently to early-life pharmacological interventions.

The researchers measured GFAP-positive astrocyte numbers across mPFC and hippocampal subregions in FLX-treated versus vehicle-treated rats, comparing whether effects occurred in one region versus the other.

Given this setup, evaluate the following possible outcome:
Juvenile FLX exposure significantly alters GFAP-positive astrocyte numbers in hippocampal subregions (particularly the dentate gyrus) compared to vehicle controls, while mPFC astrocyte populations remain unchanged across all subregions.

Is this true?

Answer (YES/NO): NO